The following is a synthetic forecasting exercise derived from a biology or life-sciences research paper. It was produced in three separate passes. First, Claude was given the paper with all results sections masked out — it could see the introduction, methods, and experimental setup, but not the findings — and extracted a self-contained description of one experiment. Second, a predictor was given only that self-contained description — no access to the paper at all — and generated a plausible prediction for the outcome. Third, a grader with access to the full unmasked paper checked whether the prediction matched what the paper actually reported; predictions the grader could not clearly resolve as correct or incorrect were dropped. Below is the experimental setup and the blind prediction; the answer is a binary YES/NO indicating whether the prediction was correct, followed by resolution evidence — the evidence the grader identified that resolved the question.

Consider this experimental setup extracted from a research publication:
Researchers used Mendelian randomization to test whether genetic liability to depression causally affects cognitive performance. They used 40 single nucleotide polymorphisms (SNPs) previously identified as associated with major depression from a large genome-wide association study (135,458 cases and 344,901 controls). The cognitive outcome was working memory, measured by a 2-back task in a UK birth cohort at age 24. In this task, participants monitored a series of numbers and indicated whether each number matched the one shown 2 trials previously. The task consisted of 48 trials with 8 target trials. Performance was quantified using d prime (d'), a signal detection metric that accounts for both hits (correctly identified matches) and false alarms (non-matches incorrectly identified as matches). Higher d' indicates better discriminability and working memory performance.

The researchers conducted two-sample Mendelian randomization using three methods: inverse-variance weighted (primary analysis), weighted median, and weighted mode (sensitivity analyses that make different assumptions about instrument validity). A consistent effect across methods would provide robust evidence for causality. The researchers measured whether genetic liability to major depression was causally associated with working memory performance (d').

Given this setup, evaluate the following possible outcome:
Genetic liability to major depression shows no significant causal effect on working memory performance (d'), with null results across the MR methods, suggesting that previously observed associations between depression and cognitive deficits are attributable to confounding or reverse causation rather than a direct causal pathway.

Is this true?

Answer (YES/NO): NO